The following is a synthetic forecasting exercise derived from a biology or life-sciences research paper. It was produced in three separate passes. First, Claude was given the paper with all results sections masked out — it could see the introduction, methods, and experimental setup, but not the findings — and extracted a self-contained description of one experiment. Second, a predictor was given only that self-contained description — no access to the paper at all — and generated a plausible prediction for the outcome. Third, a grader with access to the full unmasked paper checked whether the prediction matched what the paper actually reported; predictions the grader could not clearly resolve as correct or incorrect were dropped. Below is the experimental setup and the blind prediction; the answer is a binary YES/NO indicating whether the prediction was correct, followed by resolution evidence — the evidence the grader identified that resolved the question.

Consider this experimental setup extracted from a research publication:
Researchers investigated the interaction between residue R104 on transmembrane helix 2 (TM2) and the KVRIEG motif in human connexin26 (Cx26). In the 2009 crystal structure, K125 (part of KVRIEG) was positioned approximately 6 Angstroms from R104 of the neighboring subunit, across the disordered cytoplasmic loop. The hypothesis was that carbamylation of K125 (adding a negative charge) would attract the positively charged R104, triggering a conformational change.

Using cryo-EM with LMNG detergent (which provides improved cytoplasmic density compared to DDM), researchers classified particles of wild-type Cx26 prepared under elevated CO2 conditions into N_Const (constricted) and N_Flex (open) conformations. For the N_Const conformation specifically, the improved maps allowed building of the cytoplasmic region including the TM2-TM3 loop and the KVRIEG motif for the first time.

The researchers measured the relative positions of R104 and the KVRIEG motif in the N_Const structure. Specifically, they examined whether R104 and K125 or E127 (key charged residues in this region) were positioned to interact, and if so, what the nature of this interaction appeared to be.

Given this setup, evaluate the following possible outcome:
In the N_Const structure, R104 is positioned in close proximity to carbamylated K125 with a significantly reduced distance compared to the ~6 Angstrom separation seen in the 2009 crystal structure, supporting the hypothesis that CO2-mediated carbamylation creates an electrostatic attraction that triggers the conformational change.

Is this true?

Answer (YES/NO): NO